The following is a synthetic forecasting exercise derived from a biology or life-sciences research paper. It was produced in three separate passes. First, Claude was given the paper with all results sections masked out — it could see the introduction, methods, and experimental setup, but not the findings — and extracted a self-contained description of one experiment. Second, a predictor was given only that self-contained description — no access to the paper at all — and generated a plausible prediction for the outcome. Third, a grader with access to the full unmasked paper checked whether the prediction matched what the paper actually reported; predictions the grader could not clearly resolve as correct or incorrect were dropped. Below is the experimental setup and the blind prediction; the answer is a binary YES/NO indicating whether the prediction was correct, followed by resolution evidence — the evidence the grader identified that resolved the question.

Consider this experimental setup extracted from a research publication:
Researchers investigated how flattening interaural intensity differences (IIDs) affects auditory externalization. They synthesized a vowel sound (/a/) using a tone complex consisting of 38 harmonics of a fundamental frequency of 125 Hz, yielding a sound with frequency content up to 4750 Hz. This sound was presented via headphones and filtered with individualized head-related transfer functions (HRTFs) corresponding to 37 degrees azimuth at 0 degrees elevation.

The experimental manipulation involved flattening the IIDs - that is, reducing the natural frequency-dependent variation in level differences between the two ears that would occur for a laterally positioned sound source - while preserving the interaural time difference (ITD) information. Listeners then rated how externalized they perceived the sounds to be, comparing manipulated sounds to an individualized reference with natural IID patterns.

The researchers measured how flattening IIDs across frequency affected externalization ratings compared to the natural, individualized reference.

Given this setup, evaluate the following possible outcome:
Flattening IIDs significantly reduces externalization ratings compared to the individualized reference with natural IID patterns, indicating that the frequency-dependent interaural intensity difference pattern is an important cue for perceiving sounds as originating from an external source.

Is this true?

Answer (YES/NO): YES